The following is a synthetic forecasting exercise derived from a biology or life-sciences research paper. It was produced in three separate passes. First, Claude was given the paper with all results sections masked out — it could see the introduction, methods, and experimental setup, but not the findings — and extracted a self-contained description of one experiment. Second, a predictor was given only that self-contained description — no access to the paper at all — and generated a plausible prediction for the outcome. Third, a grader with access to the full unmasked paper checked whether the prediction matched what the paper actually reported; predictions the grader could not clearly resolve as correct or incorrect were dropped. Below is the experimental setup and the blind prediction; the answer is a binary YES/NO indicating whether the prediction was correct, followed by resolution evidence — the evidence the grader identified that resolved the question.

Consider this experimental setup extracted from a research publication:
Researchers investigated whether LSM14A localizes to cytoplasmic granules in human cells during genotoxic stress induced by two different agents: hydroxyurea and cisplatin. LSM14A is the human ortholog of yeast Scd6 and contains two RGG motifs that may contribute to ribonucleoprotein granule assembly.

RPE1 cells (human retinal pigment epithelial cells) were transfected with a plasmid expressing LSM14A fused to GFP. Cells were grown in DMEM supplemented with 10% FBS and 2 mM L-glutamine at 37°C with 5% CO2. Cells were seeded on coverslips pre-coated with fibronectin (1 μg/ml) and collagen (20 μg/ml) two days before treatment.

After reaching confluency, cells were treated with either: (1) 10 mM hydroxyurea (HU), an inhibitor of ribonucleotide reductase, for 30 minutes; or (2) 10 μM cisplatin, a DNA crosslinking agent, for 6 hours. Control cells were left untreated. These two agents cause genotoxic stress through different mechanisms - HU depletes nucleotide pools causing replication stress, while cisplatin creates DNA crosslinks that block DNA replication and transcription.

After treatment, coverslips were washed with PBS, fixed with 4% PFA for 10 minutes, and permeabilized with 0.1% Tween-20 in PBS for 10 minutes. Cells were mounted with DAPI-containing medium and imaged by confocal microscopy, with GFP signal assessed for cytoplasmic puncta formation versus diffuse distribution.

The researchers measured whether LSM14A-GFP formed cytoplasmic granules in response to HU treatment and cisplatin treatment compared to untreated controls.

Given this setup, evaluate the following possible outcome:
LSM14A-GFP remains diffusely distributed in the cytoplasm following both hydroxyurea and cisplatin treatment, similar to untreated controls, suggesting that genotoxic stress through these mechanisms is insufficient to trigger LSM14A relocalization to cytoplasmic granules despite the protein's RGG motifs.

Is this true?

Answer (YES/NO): NO